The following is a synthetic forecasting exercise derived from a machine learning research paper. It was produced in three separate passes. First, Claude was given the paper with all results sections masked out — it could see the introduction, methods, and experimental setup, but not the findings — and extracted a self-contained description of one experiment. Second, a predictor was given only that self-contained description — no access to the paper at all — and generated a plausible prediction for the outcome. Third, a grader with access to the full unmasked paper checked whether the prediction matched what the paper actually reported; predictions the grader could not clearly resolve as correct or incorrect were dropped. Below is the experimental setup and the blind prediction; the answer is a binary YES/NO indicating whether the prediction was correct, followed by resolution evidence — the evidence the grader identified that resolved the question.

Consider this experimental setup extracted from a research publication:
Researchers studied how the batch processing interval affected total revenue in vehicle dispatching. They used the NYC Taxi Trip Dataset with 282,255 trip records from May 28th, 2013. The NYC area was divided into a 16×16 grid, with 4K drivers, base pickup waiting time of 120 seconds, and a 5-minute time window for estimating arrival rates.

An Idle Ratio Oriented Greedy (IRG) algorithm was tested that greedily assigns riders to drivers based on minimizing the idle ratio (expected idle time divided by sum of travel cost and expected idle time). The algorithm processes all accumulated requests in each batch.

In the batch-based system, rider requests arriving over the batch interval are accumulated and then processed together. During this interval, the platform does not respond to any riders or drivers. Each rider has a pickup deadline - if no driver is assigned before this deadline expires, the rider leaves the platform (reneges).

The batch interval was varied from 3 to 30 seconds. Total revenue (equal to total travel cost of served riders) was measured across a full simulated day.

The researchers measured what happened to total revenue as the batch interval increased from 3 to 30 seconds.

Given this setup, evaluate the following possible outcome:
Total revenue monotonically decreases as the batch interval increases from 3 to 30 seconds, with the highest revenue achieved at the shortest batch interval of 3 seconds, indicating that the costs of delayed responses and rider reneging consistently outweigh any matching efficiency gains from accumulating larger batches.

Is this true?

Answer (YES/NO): YES